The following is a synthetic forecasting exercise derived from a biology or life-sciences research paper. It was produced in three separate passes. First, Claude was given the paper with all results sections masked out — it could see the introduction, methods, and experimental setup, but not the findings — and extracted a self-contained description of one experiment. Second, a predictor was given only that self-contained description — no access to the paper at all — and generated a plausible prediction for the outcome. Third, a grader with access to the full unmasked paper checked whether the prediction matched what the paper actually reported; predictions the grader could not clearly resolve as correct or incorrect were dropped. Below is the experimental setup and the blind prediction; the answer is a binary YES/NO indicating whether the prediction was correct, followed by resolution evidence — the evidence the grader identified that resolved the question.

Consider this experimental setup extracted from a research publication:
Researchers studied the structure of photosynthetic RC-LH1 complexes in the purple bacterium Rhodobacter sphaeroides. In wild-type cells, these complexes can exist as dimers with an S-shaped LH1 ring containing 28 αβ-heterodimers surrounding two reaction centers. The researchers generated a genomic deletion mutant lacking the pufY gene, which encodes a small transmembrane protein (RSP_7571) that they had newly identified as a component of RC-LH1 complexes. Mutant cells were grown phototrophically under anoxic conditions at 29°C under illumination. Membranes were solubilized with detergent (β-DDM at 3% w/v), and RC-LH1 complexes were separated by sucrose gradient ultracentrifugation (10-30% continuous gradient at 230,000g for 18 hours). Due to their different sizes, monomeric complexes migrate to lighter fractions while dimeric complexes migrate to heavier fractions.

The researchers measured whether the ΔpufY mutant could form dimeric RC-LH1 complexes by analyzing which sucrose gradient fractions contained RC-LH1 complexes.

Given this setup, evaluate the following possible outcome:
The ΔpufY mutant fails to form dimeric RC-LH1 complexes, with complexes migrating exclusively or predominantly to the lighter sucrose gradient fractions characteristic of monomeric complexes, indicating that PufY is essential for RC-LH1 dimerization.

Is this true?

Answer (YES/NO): NO